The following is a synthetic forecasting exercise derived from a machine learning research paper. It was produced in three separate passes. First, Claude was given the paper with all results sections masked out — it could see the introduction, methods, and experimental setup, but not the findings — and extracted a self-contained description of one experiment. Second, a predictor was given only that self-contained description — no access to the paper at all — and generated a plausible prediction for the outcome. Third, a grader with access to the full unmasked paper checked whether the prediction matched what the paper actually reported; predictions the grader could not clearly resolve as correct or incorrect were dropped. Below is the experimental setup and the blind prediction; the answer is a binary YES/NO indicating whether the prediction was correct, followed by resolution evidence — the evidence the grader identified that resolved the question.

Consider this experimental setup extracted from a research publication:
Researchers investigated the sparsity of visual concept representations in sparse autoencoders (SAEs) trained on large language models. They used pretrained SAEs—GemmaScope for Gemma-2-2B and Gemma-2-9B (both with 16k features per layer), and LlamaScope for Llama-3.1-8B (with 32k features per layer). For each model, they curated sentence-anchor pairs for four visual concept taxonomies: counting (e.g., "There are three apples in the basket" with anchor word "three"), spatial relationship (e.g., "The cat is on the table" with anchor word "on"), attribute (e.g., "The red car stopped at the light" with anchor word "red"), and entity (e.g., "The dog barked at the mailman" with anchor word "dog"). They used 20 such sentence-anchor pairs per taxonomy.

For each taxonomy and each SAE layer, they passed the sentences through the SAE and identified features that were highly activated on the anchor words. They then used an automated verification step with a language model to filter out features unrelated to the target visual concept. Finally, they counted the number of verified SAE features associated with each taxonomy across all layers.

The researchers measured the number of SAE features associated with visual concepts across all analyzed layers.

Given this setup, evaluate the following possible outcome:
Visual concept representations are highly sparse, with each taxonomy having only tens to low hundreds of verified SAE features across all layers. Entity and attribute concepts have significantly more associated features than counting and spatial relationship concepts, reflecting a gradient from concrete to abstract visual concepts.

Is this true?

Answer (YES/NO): NO